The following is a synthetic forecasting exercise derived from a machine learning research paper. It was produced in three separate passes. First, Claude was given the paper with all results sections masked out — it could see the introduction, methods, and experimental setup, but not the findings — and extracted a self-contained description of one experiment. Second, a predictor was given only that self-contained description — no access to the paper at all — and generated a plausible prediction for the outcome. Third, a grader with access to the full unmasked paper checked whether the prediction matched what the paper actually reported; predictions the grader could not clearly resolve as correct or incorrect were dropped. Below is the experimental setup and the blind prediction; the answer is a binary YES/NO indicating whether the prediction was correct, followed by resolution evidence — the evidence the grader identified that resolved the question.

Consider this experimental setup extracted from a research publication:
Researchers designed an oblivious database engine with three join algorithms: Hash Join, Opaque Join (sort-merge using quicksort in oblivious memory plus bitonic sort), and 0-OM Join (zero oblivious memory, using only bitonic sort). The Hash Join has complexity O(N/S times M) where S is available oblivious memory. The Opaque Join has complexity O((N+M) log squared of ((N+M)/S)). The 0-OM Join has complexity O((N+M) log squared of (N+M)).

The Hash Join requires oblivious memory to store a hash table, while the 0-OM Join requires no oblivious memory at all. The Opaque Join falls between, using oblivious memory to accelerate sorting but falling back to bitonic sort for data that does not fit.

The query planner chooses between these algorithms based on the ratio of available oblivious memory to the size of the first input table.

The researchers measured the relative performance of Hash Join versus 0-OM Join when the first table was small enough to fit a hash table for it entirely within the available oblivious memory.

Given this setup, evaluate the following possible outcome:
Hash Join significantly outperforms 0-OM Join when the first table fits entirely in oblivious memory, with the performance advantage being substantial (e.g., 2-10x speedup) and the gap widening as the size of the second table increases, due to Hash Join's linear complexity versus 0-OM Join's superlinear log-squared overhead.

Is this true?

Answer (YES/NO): NO